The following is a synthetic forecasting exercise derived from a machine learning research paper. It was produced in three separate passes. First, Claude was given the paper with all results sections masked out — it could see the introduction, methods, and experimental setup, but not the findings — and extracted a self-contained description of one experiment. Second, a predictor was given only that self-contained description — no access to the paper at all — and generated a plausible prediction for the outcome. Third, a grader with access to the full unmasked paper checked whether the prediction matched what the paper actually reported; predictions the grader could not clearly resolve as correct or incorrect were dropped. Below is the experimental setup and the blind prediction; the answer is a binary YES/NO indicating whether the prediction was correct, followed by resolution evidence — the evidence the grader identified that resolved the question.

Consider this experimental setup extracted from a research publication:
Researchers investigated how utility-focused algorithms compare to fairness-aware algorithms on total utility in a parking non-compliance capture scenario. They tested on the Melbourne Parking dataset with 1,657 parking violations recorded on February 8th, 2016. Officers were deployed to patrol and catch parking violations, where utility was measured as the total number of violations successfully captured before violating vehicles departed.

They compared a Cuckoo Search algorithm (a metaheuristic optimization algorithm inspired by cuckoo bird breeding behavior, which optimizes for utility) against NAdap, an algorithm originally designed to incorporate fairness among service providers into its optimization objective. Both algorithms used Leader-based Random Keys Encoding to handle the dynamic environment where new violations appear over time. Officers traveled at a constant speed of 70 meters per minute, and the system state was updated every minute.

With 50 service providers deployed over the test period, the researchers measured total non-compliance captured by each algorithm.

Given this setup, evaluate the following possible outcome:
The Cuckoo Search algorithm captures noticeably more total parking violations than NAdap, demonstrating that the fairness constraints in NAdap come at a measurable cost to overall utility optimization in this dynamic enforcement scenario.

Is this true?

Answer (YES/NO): NO